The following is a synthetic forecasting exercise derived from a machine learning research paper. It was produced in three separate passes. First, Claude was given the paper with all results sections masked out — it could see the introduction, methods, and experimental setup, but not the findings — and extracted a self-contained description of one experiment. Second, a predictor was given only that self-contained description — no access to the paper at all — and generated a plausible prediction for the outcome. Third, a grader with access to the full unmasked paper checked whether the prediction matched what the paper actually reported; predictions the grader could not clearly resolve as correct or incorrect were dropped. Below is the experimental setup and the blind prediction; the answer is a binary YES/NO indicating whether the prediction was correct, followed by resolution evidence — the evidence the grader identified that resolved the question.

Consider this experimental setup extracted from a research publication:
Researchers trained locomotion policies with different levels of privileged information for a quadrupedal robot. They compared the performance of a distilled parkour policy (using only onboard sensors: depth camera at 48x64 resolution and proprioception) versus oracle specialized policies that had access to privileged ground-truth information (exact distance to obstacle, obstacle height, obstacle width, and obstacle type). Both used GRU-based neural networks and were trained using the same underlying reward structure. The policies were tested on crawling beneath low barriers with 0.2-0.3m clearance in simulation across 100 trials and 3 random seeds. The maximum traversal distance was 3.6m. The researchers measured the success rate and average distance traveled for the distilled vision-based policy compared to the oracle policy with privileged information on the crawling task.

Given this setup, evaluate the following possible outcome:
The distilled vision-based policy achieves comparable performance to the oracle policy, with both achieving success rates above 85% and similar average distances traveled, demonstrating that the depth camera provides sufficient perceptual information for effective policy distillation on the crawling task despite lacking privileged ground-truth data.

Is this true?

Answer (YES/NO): YES